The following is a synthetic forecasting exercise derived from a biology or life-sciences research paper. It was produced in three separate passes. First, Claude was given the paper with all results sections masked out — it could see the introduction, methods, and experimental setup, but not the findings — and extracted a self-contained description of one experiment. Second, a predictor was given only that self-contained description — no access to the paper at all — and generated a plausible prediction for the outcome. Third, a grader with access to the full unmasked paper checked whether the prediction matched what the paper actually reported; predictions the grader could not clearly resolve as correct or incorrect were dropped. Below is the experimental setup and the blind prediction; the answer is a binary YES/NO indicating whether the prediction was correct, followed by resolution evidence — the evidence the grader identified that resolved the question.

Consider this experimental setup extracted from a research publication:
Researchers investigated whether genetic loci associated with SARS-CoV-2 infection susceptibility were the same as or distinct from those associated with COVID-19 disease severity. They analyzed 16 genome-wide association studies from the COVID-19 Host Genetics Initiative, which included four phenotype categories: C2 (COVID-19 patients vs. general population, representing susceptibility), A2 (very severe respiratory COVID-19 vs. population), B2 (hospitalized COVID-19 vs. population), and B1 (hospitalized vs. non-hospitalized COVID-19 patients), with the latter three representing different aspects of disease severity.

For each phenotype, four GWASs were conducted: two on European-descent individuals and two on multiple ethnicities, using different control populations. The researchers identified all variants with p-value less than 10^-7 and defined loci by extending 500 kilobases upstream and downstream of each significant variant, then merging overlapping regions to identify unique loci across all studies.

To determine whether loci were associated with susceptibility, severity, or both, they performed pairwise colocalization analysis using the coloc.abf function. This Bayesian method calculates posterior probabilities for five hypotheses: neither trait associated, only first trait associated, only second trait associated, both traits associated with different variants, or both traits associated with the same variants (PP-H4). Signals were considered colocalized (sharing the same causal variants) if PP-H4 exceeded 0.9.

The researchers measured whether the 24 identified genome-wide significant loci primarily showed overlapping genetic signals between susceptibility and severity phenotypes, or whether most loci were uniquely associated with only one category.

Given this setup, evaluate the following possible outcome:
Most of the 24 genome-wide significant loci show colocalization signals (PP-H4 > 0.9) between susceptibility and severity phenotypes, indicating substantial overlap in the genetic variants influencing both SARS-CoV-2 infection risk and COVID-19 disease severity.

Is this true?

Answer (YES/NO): NO